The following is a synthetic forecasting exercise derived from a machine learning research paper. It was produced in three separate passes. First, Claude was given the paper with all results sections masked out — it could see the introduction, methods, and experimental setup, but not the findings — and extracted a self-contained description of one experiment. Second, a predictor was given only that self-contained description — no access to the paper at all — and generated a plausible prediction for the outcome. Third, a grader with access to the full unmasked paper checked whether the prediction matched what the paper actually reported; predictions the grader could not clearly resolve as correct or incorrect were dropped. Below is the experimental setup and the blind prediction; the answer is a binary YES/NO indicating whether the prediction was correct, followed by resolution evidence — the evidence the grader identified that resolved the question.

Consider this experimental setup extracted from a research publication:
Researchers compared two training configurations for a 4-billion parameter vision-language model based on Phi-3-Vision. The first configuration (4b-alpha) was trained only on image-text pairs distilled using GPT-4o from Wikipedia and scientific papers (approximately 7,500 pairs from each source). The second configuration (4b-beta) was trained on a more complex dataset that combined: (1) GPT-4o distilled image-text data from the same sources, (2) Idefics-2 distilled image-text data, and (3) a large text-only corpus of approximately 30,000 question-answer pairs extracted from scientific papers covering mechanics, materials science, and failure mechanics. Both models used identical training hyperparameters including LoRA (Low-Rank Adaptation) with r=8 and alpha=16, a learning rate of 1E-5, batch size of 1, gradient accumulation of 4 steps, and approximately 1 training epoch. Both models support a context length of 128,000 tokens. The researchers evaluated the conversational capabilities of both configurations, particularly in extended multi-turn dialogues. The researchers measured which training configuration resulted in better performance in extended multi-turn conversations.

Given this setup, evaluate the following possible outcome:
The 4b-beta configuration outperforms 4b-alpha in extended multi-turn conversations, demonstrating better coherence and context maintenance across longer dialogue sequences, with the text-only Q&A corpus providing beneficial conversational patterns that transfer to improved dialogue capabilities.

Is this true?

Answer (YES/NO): YES